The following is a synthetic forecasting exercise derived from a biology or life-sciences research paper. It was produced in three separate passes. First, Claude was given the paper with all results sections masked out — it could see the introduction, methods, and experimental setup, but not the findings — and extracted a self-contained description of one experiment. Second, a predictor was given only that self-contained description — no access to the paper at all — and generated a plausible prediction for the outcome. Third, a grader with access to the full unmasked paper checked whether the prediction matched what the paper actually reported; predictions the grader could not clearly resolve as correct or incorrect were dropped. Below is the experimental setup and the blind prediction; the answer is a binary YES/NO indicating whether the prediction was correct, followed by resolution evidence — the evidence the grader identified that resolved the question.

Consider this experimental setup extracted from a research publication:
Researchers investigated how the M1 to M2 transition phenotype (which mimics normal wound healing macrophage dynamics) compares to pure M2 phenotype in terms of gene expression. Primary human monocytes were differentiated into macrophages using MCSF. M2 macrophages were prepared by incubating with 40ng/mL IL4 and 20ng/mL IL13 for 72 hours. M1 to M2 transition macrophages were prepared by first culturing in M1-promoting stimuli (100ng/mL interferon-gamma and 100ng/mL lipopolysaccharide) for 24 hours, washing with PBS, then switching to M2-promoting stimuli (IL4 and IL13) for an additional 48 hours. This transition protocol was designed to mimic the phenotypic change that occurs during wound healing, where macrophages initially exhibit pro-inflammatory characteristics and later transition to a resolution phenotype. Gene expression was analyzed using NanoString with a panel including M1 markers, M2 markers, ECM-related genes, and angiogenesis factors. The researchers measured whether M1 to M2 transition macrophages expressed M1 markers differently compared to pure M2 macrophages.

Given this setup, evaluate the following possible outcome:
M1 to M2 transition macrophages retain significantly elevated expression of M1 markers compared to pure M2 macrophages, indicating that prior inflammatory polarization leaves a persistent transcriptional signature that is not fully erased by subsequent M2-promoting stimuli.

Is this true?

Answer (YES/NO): YES